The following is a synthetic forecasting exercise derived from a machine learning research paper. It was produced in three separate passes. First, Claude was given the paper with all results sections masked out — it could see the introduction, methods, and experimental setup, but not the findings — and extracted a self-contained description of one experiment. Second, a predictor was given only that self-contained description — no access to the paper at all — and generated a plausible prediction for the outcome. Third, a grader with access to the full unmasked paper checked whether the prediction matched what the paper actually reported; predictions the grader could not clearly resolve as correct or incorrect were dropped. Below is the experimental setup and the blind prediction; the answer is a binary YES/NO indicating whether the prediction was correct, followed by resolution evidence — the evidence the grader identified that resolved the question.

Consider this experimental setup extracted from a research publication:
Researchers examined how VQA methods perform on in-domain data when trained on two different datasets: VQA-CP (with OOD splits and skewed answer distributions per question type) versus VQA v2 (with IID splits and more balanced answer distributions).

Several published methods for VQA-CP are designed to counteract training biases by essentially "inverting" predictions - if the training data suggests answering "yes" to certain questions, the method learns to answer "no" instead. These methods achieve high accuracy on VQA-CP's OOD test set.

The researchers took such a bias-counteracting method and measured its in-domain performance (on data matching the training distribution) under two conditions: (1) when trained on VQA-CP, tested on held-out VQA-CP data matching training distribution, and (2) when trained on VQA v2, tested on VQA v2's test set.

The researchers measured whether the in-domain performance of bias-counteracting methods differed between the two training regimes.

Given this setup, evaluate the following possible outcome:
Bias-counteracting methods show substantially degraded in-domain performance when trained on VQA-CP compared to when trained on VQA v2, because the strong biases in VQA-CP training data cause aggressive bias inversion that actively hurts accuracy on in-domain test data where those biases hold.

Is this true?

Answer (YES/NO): YES